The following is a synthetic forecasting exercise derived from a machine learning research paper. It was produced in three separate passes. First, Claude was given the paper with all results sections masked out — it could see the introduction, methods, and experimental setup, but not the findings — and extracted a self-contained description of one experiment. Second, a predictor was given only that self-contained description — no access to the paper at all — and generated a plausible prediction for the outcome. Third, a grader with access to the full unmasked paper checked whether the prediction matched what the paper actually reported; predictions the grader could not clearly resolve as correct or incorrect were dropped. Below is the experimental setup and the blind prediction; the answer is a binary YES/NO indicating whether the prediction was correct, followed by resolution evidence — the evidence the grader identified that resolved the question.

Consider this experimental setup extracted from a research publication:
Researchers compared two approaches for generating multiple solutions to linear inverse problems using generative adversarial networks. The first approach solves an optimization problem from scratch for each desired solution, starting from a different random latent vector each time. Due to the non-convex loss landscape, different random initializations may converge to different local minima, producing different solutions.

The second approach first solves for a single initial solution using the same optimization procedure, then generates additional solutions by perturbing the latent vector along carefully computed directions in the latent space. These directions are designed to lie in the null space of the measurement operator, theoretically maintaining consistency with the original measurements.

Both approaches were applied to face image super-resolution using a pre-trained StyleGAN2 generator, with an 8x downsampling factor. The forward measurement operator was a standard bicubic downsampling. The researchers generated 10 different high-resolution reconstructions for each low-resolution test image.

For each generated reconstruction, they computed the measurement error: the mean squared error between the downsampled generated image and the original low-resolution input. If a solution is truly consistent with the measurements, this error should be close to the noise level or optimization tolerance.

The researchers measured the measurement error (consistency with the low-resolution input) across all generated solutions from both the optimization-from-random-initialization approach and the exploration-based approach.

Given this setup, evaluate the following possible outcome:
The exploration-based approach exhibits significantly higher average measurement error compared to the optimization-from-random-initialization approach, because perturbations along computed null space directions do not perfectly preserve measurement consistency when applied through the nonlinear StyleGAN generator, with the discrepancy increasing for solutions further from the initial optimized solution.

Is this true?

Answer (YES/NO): NO